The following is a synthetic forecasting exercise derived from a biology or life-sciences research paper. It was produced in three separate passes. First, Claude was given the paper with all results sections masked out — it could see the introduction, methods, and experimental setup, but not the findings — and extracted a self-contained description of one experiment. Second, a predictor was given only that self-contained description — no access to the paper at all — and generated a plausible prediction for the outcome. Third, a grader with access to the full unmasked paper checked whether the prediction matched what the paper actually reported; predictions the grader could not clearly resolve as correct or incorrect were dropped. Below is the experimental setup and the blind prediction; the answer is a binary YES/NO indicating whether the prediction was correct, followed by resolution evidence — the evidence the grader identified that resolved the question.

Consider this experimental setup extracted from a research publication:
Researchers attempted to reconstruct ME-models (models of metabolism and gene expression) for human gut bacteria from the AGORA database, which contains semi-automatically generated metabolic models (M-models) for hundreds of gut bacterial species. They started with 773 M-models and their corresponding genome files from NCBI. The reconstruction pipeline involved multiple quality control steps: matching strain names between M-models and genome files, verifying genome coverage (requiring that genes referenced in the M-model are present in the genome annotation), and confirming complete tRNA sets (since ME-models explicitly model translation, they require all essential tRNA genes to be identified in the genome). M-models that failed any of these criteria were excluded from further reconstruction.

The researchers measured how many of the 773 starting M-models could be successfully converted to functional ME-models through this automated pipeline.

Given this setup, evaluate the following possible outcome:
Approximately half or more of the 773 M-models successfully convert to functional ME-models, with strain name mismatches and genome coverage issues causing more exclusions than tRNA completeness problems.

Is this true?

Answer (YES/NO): YES